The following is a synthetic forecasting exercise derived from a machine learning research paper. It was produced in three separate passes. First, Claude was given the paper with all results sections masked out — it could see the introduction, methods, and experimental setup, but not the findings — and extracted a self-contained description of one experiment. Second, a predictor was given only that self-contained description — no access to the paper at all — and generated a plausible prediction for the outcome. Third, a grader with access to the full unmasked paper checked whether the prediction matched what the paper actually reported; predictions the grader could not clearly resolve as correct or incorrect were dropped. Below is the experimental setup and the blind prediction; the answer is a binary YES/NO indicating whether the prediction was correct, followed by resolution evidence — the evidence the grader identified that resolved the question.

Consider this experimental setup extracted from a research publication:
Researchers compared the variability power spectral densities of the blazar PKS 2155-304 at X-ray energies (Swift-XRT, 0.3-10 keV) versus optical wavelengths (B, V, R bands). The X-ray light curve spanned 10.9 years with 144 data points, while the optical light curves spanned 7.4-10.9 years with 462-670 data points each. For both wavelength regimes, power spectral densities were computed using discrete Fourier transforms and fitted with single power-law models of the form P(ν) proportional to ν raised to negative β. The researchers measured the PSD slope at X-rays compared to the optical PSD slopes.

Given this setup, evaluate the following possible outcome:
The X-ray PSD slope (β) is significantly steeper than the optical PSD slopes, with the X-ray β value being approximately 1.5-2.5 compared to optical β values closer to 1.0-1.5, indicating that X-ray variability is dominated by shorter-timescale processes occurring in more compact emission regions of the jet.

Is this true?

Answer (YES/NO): NO